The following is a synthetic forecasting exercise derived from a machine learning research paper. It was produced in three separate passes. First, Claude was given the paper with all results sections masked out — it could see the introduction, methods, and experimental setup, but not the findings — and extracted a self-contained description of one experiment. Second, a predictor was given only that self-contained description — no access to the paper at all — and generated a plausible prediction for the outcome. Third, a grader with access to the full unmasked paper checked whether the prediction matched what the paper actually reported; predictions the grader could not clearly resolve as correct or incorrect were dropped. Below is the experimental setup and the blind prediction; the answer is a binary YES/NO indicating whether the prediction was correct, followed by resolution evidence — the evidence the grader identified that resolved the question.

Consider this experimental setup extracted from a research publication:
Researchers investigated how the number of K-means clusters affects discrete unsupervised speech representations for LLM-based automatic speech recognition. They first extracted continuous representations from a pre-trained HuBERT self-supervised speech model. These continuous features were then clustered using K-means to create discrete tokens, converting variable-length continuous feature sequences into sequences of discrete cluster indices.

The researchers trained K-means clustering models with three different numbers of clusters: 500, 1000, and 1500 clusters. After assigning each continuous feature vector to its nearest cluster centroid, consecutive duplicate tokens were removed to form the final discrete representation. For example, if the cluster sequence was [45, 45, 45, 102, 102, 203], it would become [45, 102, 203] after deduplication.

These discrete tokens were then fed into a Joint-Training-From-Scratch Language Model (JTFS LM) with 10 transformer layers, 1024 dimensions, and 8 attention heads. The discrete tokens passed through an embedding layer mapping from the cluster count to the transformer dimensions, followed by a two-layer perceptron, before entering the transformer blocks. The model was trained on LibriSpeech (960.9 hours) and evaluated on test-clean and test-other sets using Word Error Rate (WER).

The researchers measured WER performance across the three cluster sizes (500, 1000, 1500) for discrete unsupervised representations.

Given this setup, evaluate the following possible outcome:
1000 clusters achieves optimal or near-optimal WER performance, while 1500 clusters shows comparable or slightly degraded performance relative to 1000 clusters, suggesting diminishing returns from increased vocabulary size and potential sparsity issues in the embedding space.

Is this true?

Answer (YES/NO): NO